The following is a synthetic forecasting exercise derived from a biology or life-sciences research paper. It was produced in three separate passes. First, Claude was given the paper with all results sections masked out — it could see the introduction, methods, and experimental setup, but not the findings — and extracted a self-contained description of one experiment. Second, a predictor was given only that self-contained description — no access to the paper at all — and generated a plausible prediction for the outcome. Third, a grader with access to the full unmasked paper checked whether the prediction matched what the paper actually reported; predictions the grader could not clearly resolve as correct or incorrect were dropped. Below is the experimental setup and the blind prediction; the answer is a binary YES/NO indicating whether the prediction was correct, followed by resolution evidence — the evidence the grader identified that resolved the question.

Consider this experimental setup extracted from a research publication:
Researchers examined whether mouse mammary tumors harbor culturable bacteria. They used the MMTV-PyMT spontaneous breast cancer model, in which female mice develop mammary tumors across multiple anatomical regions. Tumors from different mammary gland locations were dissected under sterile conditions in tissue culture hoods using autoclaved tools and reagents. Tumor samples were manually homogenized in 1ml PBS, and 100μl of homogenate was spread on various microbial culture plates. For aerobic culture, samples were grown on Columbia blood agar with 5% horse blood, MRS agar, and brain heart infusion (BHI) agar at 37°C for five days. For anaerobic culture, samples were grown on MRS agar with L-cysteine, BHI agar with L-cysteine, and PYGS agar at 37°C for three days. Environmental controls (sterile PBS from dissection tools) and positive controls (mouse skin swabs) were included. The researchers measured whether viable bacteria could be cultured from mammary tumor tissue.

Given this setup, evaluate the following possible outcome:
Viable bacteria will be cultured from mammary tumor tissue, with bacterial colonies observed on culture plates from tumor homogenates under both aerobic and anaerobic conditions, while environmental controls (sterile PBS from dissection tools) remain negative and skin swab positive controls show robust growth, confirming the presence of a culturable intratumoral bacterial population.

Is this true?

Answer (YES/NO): NO